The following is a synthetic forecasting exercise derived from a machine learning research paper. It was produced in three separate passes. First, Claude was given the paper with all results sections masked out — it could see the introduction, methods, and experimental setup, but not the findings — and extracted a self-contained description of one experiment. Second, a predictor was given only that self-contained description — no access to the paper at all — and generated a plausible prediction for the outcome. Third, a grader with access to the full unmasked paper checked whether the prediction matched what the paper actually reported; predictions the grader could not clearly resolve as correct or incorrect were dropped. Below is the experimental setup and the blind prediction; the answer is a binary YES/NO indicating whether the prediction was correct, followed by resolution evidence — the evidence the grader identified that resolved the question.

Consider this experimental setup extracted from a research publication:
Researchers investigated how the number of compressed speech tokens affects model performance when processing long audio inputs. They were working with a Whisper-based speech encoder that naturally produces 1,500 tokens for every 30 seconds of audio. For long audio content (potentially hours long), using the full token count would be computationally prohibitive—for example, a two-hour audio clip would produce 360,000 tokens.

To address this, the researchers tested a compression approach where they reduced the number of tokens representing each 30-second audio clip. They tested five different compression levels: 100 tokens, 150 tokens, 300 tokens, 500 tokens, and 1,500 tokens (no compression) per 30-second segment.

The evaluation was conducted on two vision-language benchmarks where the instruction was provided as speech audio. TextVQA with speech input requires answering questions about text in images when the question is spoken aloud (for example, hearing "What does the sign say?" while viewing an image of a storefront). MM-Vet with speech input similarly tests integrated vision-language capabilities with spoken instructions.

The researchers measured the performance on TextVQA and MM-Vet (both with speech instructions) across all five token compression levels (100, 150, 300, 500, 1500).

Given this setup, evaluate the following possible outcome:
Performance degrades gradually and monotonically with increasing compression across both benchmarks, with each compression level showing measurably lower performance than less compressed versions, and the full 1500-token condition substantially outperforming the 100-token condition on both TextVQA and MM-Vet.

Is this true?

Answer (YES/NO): NO